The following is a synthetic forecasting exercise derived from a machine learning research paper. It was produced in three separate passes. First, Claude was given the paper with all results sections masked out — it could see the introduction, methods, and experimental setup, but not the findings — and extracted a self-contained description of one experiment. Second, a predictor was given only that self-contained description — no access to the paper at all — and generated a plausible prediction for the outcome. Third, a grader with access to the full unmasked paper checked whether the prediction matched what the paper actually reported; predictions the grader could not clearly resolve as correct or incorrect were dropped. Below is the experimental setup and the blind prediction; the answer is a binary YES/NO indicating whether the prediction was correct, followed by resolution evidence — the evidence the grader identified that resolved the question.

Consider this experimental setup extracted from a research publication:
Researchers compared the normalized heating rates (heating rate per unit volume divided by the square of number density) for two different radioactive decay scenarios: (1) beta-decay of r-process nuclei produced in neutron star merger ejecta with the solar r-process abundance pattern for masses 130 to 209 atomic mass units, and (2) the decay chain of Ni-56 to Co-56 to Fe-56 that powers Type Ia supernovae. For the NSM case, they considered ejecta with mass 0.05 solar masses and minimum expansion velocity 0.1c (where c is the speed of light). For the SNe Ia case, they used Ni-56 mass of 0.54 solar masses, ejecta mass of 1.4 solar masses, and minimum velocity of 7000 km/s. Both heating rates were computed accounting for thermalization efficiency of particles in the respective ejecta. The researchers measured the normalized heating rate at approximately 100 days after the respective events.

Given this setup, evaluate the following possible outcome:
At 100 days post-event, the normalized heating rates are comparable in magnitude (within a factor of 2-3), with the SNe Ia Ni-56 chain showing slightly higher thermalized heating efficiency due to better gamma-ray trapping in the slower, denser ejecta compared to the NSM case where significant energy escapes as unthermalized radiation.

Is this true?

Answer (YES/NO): NO